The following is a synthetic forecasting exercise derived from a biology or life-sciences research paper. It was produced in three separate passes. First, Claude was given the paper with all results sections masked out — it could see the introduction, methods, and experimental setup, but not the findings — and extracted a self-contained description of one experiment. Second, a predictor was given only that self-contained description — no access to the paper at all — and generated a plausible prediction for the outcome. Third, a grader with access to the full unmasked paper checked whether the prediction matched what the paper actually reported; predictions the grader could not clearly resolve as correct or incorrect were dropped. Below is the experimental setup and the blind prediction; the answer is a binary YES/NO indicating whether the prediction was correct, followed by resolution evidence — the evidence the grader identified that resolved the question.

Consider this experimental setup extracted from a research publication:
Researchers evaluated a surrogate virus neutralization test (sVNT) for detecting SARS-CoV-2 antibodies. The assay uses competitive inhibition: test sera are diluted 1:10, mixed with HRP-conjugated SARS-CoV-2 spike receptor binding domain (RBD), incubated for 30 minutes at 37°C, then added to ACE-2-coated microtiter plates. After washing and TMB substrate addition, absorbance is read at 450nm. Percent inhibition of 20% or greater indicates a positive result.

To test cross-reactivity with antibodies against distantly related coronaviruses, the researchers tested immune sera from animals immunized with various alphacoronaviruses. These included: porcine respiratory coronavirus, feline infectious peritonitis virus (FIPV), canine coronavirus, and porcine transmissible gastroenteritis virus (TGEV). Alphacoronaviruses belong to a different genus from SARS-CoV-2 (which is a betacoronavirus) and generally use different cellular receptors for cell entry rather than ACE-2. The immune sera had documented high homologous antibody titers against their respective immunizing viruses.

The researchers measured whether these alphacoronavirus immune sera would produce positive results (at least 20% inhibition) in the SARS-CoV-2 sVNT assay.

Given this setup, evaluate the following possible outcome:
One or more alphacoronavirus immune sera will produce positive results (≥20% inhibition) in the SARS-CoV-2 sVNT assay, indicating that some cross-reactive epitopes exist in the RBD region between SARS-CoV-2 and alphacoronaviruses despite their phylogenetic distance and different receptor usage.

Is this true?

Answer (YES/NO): NO